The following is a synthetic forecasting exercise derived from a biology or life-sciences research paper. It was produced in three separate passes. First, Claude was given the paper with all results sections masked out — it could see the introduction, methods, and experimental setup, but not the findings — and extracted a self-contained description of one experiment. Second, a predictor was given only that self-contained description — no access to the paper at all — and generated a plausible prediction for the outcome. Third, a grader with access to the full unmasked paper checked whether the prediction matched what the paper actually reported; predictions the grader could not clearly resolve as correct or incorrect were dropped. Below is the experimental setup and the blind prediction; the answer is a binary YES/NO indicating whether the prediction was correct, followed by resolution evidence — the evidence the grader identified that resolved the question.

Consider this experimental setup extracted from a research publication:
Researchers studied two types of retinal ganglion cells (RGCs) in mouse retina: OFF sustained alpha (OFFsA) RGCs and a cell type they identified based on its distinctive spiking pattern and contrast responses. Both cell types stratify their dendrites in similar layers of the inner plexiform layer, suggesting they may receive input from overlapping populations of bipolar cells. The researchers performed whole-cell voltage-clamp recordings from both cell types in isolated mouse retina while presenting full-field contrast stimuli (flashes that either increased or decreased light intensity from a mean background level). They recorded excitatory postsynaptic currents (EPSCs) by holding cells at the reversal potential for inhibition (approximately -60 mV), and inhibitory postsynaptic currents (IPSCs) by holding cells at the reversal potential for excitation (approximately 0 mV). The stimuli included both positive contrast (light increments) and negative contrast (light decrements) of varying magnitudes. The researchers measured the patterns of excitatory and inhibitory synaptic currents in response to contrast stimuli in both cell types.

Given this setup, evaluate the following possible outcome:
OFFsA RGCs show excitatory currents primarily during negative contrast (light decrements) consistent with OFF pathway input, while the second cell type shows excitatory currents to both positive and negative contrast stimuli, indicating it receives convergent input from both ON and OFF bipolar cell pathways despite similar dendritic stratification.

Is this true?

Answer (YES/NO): NO